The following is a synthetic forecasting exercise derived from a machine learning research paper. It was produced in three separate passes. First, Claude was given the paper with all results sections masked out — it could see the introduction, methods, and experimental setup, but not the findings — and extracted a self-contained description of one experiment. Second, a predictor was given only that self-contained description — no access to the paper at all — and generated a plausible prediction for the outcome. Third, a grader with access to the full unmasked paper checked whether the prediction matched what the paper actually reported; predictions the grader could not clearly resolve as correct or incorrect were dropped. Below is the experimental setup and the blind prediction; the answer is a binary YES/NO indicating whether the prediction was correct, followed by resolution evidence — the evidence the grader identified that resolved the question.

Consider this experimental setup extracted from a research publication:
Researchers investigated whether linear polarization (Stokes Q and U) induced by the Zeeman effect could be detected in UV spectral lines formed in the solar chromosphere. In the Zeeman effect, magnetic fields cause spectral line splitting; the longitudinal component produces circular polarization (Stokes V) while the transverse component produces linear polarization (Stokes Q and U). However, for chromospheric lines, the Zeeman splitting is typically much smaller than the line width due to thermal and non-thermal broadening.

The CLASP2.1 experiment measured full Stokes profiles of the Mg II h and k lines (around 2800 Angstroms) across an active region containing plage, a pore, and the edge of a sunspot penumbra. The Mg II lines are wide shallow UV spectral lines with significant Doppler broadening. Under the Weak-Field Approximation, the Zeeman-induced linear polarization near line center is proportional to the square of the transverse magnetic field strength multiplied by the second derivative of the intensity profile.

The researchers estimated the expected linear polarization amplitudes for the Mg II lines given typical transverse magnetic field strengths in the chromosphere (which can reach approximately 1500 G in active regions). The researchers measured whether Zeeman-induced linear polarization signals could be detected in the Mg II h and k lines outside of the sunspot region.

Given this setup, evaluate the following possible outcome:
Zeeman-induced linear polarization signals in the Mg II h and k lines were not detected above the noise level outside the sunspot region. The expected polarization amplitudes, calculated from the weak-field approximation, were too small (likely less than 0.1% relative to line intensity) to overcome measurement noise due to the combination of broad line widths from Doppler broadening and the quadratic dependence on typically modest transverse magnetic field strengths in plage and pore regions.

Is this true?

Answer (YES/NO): NO